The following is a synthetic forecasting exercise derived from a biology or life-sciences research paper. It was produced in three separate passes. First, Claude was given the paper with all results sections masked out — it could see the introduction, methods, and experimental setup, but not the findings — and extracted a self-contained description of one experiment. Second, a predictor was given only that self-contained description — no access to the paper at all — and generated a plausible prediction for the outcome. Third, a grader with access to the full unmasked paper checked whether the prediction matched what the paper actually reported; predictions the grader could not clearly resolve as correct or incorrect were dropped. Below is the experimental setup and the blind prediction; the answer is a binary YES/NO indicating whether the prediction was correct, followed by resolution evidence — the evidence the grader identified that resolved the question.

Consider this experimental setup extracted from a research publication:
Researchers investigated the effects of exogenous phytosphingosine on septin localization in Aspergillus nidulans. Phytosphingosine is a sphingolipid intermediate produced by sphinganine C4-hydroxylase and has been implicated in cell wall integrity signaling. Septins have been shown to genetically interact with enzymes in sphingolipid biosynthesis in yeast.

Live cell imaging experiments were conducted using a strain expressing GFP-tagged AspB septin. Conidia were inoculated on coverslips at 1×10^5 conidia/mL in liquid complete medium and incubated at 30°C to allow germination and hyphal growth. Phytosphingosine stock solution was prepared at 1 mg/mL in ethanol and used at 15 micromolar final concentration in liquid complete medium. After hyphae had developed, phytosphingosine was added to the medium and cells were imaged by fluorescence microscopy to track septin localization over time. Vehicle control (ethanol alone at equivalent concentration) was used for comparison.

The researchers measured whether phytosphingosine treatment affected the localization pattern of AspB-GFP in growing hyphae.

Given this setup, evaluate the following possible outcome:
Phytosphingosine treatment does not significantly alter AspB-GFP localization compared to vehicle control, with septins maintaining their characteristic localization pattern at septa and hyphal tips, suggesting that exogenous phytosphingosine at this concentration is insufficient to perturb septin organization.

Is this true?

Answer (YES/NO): NO